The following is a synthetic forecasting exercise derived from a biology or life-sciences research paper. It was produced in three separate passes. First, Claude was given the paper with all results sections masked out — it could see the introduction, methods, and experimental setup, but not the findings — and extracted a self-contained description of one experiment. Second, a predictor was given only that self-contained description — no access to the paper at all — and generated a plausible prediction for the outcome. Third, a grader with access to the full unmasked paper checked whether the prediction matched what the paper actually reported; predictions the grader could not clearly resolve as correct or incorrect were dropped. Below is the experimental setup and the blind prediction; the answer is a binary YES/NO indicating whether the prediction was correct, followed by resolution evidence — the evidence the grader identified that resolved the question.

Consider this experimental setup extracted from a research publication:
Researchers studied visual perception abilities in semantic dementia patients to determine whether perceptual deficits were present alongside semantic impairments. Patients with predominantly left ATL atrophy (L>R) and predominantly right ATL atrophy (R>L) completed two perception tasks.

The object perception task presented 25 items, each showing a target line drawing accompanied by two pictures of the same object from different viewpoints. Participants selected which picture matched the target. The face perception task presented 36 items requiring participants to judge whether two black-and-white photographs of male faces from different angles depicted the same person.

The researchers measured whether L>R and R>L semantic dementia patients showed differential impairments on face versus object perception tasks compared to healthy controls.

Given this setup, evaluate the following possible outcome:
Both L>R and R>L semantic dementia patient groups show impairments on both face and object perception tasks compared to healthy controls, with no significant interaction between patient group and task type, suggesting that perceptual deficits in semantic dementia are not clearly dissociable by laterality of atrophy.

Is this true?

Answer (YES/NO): NO